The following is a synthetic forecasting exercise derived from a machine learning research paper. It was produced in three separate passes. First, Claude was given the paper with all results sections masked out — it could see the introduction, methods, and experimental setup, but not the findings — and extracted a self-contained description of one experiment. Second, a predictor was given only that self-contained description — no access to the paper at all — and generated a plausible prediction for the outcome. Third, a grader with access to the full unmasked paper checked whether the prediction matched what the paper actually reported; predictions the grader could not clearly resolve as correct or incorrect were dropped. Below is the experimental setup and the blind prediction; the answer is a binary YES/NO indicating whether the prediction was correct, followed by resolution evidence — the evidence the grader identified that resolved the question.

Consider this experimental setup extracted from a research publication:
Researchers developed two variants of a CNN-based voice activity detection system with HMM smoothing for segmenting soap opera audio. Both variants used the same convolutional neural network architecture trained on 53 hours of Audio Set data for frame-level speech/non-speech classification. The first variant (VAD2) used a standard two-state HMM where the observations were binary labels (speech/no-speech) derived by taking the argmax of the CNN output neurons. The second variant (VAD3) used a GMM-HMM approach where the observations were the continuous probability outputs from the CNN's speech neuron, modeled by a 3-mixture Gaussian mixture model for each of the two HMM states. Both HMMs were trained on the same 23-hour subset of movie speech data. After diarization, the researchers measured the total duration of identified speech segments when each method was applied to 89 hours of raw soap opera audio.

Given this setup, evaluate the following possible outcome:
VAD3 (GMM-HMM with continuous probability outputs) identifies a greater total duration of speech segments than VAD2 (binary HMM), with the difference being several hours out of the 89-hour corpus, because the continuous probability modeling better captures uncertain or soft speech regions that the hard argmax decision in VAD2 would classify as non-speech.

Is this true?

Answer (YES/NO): NO